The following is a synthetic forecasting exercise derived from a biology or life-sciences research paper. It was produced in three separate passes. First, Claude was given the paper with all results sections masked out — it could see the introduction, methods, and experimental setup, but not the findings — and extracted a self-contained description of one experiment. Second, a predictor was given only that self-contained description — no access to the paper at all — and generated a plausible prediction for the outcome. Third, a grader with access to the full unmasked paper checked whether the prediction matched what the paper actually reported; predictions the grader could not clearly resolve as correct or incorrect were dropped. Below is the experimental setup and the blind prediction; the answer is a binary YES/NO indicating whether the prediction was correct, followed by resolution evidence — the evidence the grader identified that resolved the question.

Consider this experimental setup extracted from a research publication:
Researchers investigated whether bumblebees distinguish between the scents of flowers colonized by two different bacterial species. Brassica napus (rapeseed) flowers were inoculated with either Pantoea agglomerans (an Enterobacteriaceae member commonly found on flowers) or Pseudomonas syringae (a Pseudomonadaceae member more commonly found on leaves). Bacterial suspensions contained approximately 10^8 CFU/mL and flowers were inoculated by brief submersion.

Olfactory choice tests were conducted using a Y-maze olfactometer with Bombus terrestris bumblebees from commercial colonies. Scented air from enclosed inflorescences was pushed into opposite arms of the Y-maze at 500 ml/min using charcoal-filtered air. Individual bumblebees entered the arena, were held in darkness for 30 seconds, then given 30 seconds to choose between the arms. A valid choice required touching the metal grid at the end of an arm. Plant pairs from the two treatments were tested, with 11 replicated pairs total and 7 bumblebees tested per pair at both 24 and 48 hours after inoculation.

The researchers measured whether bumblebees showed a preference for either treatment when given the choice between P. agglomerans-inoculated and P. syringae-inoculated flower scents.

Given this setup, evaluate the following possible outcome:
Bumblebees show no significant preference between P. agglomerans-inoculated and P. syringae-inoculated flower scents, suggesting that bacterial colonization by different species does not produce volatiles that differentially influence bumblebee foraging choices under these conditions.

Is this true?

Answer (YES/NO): YES